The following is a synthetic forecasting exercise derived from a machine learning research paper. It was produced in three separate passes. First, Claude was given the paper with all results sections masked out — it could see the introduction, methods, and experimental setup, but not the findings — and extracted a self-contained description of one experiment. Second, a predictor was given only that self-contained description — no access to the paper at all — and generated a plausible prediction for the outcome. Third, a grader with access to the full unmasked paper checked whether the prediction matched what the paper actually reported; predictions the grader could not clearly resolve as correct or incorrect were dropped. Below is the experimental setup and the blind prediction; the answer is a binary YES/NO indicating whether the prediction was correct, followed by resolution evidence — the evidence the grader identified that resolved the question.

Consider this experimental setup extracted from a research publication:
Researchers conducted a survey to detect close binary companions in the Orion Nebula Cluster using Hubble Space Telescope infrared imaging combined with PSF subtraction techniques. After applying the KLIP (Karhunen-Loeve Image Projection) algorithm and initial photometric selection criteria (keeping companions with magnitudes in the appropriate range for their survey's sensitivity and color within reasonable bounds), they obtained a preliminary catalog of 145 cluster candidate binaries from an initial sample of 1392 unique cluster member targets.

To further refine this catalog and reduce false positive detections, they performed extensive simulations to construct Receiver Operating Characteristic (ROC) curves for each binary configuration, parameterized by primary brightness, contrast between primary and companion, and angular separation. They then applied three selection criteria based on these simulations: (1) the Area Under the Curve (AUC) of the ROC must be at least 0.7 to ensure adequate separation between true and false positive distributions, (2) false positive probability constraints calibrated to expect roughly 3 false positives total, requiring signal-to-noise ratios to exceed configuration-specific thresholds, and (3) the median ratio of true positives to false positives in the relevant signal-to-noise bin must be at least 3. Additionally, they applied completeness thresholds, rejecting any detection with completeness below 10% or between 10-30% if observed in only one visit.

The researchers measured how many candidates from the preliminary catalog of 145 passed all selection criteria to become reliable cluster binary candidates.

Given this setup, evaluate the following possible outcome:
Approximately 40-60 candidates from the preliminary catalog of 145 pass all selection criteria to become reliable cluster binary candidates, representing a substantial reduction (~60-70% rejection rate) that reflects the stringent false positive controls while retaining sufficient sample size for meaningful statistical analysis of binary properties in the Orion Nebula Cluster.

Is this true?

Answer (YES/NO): NO